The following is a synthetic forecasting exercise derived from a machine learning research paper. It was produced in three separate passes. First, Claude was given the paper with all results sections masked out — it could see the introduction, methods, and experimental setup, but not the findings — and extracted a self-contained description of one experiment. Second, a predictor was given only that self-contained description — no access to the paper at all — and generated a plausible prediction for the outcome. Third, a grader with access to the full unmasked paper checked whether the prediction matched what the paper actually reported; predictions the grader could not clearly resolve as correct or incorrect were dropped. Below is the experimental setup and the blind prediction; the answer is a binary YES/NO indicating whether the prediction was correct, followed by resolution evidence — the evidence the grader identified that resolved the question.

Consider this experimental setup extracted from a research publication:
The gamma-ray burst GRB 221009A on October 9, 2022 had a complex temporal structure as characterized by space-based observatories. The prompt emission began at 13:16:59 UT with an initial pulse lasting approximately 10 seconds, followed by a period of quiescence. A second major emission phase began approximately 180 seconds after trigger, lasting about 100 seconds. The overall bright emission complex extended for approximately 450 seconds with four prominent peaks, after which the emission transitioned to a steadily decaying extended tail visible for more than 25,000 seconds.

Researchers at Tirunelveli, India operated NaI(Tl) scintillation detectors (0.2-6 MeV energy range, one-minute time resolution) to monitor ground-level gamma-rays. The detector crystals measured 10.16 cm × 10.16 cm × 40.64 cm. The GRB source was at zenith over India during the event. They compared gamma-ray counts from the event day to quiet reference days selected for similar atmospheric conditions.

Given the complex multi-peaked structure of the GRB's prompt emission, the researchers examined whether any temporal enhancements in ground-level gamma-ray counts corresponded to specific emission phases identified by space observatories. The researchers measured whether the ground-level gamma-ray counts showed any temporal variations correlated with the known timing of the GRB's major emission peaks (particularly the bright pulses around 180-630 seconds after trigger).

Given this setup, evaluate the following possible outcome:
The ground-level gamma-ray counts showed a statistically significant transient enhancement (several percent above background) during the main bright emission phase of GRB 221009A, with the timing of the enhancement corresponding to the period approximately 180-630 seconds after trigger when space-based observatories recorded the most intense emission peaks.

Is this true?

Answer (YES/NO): NO